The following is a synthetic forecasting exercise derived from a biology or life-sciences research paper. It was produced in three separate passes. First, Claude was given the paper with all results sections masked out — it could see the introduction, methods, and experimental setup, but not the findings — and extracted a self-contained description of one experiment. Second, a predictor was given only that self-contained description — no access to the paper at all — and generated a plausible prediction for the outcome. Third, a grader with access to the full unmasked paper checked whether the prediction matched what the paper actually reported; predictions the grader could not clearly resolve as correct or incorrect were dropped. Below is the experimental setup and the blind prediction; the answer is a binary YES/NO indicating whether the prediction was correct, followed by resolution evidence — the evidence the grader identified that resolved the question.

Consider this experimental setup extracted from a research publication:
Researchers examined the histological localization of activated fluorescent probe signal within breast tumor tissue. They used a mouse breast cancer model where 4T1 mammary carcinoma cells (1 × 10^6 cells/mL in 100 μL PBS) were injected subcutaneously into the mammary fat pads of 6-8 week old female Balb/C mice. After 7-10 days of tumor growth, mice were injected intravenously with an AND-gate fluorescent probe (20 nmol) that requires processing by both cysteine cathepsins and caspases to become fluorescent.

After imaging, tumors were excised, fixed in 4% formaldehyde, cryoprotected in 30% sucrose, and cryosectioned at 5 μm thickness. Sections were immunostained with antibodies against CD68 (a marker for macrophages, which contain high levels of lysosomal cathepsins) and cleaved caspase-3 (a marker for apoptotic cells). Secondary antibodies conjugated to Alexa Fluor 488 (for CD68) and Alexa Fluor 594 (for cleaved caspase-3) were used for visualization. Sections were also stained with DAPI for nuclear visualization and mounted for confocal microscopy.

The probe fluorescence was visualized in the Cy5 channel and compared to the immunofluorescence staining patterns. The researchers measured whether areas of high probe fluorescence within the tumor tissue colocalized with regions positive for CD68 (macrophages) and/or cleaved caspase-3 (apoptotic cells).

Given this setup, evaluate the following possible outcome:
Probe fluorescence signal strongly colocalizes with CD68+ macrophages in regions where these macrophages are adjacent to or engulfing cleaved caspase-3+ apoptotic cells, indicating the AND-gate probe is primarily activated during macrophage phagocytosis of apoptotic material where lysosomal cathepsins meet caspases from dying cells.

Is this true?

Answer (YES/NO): YES